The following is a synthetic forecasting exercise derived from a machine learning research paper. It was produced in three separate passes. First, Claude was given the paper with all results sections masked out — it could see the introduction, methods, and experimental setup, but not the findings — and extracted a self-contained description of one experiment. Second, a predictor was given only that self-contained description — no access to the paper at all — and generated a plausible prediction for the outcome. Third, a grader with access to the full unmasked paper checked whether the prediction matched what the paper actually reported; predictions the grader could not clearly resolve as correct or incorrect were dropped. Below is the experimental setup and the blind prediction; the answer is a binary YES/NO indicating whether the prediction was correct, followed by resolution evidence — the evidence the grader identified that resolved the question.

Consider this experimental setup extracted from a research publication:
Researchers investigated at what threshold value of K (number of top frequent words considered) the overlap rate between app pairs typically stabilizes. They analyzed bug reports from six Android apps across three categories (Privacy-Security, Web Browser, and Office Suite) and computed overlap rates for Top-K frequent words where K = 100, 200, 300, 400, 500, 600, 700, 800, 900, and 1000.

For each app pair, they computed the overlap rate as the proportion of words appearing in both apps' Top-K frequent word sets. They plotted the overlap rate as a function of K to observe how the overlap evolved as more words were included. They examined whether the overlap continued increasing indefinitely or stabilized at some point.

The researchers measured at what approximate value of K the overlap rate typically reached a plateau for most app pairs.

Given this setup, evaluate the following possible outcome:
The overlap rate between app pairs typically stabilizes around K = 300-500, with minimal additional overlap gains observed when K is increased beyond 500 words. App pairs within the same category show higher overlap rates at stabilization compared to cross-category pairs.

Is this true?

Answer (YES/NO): NO